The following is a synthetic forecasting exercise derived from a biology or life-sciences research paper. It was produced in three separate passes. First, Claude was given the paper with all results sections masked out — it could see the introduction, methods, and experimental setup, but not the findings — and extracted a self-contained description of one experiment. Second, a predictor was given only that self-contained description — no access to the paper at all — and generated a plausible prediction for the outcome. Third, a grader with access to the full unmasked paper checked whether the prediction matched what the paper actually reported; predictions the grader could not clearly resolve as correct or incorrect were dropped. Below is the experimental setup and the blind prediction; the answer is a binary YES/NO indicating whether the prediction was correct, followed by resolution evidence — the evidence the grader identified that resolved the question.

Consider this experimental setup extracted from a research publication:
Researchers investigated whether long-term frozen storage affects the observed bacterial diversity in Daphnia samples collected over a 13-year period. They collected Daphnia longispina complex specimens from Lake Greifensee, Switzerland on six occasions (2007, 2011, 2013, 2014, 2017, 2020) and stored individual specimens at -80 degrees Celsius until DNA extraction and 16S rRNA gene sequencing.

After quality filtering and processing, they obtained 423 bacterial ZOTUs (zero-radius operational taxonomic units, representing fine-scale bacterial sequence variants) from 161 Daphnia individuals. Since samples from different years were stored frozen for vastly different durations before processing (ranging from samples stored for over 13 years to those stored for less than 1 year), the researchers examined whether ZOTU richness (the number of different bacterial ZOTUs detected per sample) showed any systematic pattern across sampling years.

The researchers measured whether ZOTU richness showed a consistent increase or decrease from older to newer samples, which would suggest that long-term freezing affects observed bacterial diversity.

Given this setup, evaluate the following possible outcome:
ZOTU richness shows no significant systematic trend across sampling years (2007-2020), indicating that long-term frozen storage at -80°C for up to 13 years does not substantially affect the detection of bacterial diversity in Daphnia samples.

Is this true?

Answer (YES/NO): YES